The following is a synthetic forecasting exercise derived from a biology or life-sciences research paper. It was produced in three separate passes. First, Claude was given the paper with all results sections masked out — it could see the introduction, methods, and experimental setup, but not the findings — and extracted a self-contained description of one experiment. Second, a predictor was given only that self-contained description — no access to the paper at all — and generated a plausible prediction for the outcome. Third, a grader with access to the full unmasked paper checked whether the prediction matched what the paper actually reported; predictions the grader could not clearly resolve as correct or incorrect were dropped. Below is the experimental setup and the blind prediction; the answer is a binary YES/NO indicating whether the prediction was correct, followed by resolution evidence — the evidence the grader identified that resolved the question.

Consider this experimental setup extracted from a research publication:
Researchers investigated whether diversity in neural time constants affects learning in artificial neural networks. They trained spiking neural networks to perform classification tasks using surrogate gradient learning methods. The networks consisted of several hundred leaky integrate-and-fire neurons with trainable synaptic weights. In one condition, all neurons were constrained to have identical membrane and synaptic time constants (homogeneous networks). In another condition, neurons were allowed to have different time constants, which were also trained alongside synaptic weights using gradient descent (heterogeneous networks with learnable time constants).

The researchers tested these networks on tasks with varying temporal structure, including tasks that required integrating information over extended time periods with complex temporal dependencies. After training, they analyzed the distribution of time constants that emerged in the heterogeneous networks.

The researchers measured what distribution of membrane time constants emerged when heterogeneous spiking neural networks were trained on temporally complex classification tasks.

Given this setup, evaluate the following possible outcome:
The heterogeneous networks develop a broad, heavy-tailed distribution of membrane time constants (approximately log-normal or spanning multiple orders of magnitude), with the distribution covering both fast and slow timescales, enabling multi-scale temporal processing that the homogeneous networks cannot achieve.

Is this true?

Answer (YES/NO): YES